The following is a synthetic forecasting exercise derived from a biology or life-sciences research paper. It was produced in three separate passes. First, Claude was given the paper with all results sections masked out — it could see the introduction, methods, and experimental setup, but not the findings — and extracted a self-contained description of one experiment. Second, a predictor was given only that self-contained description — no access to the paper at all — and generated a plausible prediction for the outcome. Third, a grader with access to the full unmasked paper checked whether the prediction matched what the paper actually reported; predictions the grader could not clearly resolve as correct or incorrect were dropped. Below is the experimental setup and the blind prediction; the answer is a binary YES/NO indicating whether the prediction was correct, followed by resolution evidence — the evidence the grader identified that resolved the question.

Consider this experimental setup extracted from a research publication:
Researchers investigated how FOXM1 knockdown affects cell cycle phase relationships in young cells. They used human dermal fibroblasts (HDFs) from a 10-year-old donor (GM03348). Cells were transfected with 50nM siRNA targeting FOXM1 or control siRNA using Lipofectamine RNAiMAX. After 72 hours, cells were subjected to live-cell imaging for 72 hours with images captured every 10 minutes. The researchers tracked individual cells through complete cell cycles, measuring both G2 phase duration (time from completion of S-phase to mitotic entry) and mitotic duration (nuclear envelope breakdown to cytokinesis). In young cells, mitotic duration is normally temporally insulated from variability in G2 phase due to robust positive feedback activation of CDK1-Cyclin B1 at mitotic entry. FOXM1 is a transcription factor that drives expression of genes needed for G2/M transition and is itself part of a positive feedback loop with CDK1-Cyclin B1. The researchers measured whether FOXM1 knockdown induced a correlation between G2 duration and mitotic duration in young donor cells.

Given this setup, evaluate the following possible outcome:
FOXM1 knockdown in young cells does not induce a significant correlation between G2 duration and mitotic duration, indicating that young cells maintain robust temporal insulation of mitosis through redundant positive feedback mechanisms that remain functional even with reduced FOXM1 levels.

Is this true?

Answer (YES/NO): NO